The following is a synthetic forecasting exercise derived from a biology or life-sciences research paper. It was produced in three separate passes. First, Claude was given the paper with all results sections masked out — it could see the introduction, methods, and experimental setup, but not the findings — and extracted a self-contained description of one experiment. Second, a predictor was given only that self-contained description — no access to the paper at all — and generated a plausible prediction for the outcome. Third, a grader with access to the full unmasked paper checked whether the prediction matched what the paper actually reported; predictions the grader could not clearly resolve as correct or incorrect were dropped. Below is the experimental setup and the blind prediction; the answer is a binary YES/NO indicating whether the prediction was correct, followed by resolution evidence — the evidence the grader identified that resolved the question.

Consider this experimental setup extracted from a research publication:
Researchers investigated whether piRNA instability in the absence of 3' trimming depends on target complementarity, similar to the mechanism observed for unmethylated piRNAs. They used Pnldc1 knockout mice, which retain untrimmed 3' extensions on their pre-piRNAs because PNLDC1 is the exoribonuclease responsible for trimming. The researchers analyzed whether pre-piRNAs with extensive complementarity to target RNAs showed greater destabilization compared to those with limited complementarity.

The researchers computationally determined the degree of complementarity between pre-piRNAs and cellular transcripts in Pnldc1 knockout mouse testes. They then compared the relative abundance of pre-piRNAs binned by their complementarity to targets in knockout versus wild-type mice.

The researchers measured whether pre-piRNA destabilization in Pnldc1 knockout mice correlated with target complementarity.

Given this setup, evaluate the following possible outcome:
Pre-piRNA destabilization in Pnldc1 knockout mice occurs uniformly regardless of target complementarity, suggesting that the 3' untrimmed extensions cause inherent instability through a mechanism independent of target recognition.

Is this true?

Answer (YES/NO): NO